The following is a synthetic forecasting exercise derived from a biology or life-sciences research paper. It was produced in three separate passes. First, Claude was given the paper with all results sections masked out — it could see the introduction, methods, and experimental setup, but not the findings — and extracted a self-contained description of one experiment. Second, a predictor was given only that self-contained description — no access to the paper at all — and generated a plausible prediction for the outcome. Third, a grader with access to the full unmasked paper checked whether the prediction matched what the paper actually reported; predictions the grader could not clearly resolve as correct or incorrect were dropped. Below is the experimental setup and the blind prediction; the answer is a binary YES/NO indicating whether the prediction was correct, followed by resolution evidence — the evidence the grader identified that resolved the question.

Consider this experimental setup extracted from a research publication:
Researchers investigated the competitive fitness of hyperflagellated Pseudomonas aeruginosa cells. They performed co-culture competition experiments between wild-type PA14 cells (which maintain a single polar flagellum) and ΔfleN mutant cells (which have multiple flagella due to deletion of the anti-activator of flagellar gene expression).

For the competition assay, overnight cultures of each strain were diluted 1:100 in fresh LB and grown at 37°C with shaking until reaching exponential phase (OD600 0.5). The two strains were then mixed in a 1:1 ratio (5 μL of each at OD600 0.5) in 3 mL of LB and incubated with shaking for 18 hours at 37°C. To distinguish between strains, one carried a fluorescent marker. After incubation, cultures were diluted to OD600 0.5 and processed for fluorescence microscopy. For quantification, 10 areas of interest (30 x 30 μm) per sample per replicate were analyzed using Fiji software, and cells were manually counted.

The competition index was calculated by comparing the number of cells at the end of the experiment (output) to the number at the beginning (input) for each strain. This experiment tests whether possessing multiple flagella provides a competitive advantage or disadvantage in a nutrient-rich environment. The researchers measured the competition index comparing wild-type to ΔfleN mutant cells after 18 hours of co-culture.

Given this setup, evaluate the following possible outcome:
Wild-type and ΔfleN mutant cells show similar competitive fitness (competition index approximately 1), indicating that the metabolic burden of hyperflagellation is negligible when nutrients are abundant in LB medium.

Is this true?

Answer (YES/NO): NO